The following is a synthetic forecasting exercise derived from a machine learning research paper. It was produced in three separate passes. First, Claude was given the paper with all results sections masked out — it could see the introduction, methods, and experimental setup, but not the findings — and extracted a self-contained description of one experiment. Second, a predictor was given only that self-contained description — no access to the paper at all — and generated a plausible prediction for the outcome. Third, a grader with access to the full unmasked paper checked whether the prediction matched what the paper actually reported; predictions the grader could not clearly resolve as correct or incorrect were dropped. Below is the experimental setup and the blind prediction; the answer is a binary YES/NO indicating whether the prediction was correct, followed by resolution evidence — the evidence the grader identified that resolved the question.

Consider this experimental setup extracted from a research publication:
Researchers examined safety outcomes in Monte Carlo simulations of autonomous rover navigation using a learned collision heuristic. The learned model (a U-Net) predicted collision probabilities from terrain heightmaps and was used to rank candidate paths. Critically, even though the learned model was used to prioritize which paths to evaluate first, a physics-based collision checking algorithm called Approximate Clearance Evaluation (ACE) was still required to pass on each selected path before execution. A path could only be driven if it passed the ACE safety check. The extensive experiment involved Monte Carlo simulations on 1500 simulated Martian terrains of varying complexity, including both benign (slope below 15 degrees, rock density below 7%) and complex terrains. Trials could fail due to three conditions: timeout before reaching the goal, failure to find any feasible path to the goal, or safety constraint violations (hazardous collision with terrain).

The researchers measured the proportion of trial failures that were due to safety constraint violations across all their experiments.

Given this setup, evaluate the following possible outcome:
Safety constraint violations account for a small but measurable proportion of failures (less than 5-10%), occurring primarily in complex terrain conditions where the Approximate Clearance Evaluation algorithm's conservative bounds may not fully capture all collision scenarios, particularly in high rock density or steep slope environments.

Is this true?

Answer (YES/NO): NO